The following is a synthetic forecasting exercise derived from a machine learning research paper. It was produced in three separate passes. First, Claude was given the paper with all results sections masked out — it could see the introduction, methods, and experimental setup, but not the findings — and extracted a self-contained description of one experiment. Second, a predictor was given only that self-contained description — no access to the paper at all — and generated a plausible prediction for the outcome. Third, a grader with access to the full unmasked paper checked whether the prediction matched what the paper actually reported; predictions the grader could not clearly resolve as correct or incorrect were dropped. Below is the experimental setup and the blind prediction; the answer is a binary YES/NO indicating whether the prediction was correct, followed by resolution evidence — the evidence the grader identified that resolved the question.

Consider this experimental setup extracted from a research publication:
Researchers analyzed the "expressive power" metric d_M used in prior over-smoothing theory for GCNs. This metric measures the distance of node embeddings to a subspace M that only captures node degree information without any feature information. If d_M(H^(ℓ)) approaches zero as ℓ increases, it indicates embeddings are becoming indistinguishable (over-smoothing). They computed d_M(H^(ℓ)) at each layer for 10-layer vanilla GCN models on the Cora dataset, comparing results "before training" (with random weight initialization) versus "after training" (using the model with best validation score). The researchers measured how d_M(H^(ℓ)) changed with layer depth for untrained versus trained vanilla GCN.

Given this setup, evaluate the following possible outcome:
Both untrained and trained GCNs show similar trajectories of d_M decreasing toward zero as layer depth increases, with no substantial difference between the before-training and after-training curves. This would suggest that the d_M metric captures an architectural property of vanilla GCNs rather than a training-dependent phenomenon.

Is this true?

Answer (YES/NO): NO